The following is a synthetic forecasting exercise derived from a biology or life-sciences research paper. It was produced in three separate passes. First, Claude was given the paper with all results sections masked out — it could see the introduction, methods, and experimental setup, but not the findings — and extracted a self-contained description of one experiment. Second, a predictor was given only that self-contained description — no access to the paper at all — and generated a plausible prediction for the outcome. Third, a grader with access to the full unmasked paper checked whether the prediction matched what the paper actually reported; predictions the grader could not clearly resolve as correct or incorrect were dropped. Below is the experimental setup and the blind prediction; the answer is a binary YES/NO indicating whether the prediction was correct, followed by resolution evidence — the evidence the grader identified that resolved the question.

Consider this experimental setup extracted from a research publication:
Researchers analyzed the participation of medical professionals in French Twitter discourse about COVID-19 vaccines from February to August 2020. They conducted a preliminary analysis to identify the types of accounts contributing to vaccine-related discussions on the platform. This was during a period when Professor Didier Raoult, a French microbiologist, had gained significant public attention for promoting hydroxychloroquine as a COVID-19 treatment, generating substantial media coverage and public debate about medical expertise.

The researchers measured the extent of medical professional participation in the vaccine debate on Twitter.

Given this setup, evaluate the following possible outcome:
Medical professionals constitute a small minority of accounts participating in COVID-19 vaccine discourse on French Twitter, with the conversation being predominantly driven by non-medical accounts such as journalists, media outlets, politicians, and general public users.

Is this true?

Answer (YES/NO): NO